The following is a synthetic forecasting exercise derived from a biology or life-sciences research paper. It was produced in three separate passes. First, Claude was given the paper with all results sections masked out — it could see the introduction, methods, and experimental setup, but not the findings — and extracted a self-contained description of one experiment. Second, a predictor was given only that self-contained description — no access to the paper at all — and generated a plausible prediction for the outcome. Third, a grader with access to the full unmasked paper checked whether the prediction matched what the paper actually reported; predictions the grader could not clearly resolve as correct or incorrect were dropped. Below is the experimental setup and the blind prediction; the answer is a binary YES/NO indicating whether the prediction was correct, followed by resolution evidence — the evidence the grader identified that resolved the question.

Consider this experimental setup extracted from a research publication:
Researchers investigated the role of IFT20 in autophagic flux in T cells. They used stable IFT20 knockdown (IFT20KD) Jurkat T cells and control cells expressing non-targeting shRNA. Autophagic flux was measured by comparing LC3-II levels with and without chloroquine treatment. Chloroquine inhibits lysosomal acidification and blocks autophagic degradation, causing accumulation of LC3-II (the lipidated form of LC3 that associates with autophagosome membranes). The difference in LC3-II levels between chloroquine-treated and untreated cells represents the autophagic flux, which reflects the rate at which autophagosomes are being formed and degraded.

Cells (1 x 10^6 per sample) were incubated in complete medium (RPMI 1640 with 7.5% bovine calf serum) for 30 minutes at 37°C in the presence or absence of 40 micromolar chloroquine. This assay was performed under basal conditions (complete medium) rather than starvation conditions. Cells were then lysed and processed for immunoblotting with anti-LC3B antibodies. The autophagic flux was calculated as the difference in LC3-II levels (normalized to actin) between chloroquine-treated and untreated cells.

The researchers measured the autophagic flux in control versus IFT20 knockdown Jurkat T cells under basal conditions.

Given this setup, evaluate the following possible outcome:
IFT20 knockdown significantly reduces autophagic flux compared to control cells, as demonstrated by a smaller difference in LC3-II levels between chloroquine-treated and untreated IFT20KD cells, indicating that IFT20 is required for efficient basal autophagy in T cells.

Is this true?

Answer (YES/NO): YES